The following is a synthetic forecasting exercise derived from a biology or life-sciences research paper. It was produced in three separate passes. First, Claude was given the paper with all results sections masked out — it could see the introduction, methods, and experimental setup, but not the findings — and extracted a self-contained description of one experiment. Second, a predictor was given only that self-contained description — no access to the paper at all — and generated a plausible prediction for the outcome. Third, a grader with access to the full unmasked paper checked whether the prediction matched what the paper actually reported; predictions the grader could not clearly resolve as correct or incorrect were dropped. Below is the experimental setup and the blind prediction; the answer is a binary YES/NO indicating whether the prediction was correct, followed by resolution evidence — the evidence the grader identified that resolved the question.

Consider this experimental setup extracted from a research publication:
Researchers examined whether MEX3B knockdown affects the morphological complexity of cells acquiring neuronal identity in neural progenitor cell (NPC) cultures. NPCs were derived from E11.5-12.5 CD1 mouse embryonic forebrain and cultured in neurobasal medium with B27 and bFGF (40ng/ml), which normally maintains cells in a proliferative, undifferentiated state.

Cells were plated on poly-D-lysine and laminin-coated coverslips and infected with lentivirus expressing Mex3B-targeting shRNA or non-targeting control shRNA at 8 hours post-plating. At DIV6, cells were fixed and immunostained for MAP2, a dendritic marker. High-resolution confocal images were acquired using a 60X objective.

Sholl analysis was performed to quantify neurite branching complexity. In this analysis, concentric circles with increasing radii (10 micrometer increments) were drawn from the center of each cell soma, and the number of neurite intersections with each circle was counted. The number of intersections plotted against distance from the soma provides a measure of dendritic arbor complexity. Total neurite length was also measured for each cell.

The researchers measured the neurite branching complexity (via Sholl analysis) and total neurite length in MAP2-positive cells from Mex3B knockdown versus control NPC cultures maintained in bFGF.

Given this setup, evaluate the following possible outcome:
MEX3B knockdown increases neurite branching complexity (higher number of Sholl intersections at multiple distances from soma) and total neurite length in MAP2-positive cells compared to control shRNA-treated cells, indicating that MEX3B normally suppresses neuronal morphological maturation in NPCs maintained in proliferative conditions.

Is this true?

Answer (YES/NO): YES